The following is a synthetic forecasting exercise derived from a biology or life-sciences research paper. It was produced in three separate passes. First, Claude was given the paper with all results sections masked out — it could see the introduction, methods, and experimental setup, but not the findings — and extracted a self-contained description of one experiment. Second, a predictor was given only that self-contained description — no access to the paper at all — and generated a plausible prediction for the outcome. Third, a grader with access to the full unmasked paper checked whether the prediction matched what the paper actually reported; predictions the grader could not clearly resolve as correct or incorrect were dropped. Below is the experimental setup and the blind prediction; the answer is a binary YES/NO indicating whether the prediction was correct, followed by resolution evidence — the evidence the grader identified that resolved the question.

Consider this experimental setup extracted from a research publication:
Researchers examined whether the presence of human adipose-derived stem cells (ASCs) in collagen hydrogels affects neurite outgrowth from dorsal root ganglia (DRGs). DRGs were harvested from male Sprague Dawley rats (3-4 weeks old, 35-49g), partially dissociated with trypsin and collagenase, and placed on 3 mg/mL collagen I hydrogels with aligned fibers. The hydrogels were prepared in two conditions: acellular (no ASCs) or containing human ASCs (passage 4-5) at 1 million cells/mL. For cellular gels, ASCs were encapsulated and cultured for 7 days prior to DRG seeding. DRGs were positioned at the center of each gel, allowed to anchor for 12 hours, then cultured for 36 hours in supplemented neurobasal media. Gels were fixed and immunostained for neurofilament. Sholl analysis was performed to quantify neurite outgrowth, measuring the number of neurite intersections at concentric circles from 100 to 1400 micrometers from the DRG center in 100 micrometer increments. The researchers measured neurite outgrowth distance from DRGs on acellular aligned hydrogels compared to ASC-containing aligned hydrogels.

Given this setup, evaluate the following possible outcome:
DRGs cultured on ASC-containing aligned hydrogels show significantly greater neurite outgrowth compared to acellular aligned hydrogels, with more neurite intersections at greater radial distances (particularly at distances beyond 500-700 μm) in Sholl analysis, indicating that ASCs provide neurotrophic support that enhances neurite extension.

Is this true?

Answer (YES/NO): NO